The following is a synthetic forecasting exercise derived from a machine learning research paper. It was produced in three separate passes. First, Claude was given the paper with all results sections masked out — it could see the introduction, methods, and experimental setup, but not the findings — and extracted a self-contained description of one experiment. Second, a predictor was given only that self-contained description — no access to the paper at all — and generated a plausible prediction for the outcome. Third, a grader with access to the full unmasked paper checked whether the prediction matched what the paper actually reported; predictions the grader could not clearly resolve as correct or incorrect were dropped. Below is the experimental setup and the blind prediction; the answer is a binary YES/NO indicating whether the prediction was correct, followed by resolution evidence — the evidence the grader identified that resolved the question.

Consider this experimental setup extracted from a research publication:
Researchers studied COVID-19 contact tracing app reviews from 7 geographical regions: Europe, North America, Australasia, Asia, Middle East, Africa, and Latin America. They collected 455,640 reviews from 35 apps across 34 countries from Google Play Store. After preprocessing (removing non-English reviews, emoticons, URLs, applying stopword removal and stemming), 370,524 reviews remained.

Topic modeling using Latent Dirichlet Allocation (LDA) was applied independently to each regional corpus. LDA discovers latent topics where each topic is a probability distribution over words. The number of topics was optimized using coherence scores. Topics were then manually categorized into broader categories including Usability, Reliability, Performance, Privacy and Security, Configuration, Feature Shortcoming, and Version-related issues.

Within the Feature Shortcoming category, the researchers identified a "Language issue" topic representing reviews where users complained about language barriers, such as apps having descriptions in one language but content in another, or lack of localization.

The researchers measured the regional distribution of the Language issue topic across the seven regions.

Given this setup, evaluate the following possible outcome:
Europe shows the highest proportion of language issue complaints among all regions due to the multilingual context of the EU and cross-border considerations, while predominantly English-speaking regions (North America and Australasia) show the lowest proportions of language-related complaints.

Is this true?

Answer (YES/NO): NO